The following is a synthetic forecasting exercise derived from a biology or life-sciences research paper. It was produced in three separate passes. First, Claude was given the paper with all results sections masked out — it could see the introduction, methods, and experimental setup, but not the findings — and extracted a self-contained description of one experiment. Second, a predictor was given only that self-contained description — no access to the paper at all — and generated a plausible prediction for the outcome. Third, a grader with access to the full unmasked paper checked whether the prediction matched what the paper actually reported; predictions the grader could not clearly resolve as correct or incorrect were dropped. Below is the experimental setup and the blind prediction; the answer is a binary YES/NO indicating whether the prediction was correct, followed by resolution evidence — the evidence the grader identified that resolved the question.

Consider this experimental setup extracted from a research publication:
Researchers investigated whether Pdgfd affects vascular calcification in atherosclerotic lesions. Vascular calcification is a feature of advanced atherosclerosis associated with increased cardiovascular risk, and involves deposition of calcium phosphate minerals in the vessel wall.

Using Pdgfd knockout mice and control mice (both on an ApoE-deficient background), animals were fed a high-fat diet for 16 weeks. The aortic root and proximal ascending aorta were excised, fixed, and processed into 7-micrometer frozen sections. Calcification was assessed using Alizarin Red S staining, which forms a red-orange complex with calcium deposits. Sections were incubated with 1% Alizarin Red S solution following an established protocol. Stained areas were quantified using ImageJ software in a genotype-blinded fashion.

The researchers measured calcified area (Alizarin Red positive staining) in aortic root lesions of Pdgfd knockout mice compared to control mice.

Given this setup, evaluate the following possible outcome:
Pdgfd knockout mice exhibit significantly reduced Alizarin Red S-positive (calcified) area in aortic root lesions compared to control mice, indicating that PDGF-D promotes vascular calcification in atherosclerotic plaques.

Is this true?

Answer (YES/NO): YES